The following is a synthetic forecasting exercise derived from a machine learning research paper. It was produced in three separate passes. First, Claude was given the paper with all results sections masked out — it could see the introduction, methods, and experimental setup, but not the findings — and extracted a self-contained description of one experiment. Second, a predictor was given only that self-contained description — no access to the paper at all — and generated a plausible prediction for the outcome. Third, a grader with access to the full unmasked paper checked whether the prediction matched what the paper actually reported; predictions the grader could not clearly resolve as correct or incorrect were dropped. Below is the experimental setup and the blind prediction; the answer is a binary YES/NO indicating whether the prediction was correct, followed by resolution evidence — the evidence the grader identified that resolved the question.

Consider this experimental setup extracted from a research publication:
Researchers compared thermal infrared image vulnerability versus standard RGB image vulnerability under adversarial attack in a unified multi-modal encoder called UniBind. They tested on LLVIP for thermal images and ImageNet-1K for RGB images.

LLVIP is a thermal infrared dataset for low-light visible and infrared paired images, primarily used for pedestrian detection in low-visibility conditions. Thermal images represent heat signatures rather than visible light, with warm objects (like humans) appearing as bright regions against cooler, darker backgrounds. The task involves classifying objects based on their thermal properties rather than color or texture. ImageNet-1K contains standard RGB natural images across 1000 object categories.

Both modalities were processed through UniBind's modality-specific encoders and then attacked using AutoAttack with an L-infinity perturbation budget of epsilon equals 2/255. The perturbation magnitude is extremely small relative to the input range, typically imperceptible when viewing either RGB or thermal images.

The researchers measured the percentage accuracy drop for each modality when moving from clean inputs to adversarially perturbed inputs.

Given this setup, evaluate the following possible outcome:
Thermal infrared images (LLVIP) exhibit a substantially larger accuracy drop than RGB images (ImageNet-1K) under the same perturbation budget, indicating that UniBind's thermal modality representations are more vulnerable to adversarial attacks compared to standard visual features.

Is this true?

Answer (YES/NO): NO